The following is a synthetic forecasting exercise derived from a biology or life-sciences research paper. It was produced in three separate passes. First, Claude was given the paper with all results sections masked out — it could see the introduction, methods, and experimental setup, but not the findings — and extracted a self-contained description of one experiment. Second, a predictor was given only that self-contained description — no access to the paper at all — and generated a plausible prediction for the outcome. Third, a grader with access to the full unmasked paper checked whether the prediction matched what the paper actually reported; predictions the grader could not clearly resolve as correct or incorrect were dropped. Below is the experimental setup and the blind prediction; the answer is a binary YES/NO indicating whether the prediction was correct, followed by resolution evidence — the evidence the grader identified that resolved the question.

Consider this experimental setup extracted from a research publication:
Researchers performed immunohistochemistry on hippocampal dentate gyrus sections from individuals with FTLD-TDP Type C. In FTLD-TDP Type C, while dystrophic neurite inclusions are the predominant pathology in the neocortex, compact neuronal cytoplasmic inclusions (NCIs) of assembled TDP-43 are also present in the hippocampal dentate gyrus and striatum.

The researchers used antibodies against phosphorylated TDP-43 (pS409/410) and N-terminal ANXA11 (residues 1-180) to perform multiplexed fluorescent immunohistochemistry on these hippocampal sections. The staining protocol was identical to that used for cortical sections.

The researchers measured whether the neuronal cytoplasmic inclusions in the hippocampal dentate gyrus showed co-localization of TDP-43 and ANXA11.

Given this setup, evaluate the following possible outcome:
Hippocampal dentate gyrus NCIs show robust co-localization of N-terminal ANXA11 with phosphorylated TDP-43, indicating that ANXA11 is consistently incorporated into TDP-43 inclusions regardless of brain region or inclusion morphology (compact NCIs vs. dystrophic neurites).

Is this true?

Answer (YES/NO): YES